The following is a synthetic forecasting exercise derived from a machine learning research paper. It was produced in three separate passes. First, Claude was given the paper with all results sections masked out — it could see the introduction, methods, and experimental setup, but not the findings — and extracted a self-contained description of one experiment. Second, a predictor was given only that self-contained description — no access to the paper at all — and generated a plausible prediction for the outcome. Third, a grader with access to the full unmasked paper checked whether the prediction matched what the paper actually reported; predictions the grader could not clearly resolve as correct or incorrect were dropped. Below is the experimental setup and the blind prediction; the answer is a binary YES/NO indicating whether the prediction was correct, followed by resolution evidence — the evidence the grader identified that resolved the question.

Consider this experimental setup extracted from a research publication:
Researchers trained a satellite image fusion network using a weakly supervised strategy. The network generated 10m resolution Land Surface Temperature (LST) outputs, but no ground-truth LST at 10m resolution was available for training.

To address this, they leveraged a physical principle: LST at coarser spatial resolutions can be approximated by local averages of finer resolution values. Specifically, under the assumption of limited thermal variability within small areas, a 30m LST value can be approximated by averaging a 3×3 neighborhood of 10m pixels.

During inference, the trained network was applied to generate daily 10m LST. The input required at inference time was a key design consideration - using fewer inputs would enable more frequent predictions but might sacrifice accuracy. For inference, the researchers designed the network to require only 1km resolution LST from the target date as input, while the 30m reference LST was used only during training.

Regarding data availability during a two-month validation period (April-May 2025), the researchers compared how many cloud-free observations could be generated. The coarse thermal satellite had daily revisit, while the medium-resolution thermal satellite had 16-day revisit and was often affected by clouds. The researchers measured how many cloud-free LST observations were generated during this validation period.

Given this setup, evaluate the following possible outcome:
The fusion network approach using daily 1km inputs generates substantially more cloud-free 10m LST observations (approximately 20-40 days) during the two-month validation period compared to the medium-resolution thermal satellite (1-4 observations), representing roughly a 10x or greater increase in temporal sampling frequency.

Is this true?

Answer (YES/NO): YES